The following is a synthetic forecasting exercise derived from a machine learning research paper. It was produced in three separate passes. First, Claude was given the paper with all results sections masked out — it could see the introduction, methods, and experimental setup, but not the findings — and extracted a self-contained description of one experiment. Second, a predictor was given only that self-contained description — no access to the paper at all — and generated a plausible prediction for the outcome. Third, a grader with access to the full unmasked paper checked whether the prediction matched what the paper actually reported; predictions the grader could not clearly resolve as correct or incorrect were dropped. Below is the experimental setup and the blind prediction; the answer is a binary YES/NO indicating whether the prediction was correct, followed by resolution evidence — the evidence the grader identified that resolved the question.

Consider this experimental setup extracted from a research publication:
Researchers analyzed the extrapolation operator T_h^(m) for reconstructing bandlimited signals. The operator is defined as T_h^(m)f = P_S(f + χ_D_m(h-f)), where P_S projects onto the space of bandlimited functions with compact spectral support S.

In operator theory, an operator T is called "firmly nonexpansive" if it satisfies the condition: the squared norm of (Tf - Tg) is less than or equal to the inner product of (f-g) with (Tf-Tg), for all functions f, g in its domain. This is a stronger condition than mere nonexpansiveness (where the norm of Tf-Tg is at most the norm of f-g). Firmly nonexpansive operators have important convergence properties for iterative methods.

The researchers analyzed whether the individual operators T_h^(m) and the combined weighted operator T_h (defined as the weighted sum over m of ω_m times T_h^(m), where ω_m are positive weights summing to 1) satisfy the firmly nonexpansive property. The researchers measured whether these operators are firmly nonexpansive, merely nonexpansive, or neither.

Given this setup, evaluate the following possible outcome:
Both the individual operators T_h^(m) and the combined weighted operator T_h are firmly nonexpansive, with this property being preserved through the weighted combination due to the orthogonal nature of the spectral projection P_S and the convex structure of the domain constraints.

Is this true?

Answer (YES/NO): YES